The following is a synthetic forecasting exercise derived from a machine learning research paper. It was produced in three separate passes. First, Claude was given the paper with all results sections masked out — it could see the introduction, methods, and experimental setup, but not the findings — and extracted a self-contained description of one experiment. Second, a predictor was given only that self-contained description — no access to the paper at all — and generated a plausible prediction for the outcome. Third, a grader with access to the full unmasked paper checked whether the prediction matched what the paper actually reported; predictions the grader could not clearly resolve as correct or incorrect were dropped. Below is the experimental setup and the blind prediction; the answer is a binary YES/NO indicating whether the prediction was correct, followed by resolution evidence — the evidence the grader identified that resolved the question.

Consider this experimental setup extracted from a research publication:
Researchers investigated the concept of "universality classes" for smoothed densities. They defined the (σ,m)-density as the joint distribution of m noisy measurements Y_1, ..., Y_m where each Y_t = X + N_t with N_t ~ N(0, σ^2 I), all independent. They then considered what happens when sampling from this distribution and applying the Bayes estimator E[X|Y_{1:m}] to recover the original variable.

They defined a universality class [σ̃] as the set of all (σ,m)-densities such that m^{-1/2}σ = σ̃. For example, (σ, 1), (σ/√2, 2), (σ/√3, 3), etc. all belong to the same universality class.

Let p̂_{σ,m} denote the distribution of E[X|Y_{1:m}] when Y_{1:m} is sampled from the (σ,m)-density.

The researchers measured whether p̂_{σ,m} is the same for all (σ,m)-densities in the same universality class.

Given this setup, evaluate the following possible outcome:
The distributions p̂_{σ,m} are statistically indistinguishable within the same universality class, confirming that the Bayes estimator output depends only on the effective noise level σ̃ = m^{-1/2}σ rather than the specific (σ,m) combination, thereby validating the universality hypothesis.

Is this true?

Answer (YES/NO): YES